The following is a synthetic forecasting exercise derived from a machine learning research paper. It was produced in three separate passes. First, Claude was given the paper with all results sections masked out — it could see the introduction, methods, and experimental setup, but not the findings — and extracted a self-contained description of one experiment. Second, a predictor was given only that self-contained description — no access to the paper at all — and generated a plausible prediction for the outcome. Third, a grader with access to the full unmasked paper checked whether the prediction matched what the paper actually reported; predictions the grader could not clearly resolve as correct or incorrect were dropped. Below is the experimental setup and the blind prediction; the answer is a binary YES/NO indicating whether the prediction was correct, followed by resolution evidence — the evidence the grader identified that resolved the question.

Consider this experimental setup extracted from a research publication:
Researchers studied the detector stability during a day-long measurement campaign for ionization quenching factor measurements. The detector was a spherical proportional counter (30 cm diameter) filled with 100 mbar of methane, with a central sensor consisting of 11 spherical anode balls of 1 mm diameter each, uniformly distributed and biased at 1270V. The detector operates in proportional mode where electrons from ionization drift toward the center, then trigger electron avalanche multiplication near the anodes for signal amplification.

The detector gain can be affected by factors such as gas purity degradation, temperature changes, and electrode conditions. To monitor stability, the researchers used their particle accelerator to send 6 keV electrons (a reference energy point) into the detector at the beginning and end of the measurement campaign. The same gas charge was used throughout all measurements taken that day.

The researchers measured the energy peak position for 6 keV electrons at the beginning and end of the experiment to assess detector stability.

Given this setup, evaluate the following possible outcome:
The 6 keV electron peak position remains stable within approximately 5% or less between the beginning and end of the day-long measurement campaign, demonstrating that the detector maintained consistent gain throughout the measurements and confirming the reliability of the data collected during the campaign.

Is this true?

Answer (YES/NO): YES